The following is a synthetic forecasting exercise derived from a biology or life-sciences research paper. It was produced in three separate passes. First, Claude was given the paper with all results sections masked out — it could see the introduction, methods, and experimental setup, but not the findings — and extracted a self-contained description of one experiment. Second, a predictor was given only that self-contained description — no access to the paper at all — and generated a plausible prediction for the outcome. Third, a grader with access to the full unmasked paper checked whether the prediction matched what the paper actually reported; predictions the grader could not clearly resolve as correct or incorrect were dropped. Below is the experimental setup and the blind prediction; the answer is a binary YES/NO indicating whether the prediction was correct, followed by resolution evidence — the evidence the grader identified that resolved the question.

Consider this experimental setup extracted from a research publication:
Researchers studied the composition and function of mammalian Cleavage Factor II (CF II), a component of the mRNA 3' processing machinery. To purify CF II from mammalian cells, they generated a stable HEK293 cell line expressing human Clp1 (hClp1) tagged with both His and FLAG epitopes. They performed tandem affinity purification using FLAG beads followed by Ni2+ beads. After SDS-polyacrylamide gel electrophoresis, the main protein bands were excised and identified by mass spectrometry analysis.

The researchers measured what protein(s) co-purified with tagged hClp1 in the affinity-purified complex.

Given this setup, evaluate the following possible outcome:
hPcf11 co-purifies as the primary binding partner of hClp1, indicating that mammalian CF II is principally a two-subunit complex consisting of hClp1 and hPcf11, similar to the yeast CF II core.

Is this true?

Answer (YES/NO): YES